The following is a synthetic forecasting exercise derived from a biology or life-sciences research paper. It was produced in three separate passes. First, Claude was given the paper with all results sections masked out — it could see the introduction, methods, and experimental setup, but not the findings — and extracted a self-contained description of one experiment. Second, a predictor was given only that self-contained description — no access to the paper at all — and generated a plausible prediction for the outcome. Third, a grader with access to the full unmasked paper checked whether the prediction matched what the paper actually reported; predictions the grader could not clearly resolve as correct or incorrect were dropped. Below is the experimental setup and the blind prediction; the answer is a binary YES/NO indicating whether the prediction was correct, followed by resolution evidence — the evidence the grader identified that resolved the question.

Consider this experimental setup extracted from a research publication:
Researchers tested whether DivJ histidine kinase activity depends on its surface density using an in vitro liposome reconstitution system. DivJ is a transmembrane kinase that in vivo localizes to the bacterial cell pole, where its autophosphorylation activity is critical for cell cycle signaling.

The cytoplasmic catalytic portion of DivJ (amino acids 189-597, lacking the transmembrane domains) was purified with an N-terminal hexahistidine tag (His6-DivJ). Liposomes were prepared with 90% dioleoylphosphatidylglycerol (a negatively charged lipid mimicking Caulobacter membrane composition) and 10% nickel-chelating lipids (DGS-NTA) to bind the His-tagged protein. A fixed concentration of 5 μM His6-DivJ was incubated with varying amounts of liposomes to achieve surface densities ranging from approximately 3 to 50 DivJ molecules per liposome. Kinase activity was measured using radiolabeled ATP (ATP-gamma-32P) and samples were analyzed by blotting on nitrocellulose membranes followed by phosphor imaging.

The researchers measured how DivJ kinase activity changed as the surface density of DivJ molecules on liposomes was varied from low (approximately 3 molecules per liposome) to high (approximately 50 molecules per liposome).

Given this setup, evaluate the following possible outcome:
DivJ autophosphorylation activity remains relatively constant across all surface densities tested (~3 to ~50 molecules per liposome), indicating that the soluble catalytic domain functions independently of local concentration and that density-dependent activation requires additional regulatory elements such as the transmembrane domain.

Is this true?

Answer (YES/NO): NO